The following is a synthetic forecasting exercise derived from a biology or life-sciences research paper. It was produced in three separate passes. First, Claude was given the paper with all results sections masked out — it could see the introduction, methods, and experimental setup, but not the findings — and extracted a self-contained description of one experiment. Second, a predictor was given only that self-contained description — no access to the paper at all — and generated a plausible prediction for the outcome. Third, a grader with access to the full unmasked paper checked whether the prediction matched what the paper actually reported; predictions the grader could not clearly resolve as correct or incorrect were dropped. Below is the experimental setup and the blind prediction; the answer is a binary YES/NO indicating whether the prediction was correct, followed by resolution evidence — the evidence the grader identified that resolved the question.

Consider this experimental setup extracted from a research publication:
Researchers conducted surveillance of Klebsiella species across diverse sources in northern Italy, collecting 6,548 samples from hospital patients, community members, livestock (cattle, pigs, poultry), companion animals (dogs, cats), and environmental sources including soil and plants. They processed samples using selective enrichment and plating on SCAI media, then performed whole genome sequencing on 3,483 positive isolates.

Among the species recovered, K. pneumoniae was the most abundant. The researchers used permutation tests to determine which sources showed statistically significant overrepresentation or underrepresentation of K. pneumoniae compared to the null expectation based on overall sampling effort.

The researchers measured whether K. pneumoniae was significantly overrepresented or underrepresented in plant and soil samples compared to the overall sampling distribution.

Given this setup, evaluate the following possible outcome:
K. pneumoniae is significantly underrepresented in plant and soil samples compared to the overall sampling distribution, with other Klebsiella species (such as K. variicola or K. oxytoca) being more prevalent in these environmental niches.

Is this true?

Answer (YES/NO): NO